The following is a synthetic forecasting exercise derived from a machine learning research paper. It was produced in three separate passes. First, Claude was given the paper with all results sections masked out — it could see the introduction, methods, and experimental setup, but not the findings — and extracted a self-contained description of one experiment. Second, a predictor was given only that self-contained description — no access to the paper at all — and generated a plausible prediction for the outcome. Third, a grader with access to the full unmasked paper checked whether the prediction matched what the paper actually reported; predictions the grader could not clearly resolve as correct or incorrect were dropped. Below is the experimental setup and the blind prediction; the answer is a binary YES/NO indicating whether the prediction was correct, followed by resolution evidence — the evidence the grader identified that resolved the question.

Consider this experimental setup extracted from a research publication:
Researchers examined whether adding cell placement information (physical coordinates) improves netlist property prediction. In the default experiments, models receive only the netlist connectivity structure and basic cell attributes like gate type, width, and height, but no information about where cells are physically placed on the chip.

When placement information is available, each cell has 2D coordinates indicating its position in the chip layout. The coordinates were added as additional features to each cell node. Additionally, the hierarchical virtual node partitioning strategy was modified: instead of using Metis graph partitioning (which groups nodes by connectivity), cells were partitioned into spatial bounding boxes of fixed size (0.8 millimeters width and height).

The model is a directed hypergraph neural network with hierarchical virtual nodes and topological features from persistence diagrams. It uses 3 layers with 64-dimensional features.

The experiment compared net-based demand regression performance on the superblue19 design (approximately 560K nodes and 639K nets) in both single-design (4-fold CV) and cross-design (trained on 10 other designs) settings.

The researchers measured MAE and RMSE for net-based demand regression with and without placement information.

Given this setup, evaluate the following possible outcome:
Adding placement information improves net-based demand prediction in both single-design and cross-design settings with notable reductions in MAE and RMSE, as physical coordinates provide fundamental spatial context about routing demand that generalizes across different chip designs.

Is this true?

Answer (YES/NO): YES